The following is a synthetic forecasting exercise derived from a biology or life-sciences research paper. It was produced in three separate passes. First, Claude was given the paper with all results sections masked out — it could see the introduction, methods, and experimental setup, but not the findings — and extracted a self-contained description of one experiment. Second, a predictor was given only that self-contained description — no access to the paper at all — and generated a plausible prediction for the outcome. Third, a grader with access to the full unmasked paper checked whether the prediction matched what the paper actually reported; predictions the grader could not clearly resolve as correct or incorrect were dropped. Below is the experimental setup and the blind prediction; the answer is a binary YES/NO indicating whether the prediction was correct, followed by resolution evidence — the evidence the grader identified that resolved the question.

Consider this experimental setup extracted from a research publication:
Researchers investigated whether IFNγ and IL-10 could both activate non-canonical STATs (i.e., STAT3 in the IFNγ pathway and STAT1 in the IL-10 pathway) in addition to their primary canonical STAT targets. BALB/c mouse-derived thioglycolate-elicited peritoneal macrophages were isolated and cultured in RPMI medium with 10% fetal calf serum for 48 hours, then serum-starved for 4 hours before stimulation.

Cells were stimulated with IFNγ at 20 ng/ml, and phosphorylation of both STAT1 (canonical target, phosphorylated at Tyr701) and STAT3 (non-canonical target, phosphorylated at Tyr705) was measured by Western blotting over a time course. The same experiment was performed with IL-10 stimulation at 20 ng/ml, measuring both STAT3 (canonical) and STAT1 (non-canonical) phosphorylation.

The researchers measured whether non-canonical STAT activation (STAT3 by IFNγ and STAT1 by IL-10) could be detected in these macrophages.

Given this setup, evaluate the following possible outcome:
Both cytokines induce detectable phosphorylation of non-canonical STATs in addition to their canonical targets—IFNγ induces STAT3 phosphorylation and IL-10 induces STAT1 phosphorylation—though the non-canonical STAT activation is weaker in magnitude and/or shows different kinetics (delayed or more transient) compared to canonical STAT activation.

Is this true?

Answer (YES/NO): NO